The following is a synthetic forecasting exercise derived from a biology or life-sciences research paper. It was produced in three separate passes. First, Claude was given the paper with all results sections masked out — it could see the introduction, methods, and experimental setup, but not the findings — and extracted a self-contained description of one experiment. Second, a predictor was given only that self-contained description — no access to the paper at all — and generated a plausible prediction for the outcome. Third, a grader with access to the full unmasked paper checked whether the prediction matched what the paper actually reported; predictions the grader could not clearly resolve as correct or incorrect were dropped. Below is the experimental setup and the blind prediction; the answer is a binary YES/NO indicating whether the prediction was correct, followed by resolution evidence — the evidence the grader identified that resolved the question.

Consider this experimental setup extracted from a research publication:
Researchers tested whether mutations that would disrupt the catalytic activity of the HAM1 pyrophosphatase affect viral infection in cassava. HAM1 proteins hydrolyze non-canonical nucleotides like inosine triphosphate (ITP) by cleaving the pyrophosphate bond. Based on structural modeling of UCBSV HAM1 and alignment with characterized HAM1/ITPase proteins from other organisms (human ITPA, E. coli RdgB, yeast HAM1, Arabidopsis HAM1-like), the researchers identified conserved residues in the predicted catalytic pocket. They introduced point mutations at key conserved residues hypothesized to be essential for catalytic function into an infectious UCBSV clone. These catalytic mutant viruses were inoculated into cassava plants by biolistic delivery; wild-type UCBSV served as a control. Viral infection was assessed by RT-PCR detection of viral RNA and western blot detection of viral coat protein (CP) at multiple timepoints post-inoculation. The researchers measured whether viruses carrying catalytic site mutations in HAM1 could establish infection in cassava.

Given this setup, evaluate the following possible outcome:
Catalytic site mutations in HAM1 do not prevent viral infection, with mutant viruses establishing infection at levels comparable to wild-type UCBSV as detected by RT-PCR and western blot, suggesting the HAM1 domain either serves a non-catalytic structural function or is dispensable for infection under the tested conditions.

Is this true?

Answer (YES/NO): NO